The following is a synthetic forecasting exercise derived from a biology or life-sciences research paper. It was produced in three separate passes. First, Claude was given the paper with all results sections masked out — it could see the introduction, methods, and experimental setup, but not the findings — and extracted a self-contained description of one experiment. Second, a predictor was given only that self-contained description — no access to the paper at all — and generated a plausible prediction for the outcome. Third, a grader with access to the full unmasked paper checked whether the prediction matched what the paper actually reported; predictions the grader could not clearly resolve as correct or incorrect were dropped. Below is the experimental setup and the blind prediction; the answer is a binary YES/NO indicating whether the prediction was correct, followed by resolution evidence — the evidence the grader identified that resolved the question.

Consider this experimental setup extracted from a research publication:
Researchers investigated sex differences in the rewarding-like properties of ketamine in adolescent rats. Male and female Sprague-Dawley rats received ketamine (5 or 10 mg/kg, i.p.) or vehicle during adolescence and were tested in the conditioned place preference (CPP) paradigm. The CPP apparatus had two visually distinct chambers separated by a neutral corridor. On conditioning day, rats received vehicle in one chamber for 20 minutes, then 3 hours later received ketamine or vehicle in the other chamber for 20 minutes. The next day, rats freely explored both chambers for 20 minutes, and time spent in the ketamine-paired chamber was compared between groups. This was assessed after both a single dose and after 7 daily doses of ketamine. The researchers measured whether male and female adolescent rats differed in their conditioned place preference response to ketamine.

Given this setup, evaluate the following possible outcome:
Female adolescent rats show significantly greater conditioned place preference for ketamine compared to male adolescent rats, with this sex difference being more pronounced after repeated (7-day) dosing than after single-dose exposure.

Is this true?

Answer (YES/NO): NO